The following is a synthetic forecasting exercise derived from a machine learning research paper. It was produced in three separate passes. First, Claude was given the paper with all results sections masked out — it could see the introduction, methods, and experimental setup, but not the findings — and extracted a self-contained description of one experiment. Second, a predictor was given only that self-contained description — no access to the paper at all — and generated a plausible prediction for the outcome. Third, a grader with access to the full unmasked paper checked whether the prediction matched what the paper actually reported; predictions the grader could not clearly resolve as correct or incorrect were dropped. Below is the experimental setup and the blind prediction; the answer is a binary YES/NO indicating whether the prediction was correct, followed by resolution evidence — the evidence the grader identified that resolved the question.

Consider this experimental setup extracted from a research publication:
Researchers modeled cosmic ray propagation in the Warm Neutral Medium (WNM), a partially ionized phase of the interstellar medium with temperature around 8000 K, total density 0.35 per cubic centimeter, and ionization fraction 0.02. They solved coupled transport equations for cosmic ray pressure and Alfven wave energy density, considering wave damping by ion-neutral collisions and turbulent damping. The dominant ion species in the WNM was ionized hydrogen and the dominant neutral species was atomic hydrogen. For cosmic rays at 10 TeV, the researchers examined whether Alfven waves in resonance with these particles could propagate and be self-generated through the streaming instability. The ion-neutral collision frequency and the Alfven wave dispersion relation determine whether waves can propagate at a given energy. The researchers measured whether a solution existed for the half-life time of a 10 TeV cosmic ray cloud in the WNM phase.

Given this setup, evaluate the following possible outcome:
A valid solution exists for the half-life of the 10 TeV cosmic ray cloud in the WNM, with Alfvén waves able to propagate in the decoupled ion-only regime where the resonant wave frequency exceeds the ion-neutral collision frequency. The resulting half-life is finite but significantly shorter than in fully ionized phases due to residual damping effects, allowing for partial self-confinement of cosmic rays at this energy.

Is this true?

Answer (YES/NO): NO